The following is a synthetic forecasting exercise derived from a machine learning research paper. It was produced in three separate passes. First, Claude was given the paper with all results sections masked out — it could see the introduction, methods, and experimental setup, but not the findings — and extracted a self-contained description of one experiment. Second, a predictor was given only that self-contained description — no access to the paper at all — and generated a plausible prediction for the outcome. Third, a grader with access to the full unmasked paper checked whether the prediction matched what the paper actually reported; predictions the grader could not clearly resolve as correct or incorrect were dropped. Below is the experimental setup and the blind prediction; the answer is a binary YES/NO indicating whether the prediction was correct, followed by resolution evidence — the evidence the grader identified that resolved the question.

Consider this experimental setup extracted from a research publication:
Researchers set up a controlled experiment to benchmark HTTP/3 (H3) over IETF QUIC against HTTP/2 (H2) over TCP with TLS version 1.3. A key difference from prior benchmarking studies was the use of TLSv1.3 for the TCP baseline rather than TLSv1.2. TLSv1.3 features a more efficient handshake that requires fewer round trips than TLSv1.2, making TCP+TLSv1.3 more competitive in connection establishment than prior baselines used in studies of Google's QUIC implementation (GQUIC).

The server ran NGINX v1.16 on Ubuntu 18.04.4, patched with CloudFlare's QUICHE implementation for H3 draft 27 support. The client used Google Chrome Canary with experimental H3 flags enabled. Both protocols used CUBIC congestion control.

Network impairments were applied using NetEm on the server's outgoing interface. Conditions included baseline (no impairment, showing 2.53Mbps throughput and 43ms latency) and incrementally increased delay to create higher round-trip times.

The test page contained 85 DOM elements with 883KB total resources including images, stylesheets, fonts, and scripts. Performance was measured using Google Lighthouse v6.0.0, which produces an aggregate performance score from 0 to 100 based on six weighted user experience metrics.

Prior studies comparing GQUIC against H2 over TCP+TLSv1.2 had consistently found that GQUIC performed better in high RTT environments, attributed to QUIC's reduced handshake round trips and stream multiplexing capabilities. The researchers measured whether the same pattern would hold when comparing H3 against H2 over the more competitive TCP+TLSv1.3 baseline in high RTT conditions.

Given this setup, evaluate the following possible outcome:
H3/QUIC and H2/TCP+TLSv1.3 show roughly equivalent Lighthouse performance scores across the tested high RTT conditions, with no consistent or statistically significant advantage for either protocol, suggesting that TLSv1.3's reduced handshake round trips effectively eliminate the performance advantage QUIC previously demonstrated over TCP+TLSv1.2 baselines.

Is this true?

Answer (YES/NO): NO